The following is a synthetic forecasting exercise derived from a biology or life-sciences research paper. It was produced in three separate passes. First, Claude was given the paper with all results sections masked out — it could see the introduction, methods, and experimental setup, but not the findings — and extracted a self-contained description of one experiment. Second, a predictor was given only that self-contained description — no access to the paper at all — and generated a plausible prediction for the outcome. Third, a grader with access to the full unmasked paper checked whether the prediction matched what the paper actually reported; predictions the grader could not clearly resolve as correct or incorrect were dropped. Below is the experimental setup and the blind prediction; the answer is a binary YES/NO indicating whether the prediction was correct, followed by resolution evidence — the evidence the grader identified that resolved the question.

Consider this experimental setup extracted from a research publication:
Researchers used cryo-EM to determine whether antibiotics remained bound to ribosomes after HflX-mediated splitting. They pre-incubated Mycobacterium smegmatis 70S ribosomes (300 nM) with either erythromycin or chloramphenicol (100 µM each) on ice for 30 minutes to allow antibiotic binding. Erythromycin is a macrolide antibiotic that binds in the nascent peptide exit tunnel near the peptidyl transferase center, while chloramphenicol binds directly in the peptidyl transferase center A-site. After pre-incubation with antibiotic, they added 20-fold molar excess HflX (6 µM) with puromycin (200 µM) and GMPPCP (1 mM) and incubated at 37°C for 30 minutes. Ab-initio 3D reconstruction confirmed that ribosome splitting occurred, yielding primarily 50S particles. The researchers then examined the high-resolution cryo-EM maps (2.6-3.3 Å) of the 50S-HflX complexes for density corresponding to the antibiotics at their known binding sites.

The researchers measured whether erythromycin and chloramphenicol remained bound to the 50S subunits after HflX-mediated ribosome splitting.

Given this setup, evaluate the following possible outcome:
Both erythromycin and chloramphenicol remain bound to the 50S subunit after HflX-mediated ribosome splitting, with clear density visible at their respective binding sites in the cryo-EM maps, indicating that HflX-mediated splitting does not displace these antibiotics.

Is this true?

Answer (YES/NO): YES